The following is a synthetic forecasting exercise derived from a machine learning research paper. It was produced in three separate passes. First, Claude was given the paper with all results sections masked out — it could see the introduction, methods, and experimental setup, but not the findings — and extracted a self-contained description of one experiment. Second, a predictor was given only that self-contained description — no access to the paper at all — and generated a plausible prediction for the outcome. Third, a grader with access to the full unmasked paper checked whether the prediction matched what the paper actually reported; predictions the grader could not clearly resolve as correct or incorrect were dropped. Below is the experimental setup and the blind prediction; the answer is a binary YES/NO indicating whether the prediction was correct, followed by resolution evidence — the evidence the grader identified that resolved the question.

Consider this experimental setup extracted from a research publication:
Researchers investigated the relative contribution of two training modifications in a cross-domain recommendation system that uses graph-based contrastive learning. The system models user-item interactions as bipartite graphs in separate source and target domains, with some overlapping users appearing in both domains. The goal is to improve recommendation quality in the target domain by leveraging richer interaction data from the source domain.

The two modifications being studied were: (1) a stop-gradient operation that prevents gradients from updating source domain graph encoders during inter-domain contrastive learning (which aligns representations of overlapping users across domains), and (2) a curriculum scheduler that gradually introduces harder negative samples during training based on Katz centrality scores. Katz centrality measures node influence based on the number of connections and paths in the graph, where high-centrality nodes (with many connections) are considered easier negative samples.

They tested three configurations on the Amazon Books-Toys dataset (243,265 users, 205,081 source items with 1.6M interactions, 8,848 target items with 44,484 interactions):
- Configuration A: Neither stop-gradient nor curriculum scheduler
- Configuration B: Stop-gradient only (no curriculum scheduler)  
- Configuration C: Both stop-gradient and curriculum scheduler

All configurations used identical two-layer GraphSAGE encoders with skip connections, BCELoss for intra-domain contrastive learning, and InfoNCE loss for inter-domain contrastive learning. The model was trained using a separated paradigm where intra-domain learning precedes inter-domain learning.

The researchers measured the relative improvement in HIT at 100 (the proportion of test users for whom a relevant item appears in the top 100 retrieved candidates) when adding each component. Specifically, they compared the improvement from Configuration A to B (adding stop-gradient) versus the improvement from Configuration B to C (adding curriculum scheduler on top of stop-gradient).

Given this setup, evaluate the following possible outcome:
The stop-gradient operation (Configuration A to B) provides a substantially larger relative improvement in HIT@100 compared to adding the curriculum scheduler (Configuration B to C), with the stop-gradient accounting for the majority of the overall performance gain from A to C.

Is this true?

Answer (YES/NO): YES